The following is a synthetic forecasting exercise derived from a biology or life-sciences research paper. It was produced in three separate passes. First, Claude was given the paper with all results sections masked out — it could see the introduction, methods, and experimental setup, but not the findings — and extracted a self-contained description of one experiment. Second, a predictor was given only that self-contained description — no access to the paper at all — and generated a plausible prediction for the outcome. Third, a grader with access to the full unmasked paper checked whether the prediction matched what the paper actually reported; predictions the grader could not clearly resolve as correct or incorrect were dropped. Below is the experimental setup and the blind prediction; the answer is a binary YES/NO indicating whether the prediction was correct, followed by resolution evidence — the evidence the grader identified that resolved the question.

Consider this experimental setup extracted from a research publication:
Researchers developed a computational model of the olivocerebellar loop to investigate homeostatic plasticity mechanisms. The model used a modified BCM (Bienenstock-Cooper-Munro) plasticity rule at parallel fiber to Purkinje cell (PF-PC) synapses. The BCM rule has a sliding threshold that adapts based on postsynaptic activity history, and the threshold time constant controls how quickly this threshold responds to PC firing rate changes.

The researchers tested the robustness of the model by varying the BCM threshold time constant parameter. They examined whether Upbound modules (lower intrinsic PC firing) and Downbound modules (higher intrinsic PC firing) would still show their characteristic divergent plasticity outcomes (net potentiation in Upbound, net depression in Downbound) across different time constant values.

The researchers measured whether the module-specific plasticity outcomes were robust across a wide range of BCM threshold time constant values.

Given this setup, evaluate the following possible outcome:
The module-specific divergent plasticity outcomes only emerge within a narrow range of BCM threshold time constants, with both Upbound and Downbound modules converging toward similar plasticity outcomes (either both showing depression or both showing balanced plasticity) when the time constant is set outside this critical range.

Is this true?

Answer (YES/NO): YES